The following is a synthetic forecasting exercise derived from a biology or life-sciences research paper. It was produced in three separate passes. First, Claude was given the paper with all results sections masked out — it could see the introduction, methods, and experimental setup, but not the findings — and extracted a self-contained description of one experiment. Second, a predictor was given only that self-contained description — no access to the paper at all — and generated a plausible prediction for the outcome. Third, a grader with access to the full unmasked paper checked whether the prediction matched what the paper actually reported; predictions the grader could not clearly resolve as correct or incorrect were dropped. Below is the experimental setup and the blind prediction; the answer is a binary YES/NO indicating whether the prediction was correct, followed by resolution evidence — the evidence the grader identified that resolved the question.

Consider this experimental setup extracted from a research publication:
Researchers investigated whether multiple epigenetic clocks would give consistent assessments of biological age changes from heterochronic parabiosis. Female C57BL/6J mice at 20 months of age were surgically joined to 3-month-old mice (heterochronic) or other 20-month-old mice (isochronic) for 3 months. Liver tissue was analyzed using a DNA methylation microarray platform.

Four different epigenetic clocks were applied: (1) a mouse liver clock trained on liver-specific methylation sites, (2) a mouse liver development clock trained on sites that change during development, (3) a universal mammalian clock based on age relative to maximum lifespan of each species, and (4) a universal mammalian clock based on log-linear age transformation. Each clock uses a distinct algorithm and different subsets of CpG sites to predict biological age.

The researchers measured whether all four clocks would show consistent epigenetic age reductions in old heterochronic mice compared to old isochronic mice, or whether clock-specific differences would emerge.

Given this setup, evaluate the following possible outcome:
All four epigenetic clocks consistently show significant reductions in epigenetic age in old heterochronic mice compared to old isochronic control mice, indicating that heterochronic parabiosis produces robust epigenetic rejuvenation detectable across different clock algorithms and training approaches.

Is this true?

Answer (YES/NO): YES